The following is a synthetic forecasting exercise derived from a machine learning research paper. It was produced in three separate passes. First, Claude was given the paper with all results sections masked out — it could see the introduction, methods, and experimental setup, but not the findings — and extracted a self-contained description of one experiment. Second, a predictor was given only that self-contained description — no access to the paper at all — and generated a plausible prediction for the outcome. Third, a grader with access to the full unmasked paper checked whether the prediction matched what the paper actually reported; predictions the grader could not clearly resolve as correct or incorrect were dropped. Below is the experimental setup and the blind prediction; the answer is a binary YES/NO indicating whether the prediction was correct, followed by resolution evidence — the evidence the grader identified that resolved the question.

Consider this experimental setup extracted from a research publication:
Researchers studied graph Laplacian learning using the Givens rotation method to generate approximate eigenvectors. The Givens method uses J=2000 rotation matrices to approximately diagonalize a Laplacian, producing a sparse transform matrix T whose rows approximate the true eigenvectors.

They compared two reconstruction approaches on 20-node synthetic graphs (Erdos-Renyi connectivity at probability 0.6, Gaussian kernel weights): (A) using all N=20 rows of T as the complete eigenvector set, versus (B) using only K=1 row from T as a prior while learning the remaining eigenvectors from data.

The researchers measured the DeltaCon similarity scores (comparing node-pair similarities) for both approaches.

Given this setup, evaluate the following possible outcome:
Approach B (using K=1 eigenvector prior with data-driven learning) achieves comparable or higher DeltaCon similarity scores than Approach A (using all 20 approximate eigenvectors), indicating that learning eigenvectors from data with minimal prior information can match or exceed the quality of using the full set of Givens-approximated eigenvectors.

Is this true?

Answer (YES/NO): YES